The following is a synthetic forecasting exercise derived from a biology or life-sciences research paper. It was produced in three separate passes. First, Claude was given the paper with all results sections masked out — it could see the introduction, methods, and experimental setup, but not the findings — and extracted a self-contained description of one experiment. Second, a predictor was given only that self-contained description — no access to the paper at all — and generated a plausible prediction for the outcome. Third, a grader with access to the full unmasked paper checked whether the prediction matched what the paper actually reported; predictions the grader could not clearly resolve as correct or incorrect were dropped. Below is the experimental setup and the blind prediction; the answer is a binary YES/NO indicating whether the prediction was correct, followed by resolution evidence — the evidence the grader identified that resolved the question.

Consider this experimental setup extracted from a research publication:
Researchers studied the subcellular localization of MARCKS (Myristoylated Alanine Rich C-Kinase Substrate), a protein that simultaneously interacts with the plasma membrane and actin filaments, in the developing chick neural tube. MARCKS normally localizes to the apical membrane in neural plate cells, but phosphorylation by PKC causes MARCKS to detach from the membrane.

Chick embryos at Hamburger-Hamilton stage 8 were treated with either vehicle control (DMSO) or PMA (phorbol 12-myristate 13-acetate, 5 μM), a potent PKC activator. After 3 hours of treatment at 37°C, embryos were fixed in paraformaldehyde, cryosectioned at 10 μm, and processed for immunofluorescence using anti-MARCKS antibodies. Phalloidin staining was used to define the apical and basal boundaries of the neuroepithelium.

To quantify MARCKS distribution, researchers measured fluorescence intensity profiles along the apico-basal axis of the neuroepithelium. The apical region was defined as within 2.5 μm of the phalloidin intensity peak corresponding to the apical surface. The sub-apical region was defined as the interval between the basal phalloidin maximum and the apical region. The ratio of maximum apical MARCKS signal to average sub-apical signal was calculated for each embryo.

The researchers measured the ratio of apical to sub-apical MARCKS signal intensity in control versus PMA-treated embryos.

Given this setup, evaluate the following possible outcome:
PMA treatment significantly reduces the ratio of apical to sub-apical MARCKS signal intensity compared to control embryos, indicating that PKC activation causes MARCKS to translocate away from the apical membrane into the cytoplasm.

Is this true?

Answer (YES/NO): YES